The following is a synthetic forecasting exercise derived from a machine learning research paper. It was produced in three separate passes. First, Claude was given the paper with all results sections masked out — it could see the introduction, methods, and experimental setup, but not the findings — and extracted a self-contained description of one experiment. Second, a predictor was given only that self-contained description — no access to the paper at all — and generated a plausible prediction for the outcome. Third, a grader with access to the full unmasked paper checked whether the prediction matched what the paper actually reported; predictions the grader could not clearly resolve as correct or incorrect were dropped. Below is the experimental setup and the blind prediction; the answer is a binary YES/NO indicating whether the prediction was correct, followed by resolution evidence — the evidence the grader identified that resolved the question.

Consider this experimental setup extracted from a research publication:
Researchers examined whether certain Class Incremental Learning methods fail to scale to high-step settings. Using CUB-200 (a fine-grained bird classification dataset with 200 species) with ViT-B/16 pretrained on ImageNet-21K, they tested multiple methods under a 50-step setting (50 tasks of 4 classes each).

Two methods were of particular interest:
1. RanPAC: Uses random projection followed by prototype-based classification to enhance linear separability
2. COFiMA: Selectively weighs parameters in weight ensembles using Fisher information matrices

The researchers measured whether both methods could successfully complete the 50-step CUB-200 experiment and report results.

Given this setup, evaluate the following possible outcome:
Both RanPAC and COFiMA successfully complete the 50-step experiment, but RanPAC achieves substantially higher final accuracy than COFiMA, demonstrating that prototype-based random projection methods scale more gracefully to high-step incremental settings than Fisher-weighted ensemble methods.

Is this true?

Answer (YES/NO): NO